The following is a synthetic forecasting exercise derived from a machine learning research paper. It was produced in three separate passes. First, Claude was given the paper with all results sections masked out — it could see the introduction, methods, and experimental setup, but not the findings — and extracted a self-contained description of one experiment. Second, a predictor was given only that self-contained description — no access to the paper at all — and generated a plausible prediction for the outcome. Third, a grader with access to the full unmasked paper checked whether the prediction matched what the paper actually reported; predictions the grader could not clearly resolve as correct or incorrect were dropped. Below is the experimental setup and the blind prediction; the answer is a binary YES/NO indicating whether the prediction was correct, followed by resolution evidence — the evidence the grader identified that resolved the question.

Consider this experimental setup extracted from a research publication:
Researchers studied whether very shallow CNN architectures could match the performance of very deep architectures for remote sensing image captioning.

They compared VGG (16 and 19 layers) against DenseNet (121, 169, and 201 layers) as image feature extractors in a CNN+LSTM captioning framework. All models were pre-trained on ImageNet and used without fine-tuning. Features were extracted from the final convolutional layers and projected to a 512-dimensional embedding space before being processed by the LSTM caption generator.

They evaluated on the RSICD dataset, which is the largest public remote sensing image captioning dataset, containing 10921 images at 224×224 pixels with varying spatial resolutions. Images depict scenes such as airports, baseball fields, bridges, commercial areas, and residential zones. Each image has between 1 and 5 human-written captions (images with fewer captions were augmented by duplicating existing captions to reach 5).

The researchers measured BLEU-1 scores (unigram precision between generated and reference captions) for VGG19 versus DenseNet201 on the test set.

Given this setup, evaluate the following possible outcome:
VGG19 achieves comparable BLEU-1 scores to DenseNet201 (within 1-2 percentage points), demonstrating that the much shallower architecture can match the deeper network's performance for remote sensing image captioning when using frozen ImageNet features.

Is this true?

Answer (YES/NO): NO